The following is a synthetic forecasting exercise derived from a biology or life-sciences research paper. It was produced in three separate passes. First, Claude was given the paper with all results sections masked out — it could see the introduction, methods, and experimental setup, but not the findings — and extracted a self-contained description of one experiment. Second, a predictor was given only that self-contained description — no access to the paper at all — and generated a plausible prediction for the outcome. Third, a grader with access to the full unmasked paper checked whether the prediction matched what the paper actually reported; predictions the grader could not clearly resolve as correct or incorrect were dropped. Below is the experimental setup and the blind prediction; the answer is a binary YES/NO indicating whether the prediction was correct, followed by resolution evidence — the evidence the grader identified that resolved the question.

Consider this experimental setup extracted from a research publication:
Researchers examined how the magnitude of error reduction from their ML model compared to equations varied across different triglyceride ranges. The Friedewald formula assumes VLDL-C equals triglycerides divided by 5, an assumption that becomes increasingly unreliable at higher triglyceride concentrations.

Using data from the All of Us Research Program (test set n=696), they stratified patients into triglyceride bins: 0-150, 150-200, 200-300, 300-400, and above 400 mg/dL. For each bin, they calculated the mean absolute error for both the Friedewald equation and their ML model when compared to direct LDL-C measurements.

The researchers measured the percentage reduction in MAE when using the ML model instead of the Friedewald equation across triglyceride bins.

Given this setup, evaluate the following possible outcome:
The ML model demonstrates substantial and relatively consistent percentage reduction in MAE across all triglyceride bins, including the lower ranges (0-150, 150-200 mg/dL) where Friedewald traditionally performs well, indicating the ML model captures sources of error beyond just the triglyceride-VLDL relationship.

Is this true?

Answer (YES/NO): NO